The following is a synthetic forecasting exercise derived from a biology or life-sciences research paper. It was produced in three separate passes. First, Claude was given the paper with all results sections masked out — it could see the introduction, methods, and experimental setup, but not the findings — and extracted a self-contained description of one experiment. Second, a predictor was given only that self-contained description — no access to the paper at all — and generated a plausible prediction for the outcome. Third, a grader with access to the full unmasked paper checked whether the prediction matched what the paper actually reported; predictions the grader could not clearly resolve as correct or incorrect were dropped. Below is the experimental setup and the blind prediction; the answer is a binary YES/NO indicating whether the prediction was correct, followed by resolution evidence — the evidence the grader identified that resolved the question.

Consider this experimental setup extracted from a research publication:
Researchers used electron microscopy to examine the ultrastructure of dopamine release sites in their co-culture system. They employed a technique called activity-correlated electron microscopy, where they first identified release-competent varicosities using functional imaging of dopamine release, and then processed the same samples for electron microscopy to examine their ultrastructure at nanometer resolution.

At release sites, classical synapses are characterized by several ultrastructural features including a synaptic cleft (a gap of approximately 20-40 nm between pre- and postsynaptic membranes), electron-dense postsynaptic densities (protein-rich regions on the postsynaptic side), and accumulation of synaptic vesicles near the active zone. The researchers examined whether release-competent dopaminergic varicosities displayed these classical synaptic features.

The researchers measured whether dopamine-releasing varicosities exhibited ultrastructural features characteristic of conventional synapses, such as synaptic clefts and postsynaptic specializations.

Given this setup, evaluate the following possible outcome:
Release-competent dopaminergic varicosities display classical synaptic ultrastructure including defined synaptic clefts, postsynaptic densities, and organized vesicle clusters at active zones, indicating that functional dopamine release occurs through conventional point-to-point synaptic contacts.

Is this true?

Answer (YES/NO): NO